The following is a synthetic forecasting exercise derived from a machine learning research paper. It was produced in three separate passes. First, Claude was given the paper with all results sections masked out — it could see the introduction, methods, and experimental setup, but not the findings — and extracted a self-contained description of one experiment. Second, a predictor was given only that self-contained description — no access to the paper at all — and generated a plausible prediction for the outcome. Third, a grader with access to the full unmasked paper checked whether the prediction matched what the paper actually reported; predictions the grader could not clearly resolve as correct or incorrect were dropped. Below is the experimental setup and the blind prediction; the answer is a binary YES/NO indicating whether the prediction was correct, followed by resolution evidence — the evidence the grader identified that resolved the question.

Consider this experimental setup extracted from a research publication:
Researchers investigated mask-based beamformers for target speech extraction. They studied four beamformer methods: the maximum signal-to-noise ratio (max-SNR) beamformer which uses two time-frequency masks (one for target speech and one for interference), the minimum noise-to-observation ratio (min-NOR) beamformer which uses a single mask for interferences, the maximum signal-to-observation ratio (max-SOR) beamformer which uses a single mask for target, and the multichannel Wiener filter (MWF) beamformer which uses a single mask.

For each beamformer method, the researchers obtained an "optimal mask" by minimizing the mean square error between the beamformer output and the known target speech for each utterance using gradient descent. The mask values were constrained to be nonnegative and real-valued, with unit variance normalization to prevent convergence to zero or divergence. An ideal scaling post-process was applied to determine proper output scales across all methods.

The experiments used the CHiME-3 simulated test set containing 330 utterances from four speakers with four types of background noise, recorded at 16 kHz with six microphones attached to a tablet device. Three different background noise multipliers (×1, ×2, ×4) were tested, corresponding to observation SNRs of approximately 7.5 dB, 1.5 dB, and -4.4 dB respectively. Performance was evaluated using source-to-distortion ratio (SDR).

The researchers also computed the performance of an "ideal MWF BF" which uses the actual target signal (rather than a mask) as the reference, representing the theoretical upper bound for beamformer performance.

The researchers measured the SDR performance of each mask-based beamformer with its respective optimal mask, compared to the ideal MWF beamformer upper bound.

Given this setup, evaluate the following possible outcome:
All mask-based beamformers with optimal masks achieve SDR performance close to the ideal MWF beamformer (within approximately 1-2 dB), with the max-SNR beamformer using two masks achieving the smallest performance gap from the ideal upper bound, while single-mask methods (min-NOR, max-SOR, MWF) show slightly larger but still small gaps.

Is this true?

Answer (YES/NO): NO